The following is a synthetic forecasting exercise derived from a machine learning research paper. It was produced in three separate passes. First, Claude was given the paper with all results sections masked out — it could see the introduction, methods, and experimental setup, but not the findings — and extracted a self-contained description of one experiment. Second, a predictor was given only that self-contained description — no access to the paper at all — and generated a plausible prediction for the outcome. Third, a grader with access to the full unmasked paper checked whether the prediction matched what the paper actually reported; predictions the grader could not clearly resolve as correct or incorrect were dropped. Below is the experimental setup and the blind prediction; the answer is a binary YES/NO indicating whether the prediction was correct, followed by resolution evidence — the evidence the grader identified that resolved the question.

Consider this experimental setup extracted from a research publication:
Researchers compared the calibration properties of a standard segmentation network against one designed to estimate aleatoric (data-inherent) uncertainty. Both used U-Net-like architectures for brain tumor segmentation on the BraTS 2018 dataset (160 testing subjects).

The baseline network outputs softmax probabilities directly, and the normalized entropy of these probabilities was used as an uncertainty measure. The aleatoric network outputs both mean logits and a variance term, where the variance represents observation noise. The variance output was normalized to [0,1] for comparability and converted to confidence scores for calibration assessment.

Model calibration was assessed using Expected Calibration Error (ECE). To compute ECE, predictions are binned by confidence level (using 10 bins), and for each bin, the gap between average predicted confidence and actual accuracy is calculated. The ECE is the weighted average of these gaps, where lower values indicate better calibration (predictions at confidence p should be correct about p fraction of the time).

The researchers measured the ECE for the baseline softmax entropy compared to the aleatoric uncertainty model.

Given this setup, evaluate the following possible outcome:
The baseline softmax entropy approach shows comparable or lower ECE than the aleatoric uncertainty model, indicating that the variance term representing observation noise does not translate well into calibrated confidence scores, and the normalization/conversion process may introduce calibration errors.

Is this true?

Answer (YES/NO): YES